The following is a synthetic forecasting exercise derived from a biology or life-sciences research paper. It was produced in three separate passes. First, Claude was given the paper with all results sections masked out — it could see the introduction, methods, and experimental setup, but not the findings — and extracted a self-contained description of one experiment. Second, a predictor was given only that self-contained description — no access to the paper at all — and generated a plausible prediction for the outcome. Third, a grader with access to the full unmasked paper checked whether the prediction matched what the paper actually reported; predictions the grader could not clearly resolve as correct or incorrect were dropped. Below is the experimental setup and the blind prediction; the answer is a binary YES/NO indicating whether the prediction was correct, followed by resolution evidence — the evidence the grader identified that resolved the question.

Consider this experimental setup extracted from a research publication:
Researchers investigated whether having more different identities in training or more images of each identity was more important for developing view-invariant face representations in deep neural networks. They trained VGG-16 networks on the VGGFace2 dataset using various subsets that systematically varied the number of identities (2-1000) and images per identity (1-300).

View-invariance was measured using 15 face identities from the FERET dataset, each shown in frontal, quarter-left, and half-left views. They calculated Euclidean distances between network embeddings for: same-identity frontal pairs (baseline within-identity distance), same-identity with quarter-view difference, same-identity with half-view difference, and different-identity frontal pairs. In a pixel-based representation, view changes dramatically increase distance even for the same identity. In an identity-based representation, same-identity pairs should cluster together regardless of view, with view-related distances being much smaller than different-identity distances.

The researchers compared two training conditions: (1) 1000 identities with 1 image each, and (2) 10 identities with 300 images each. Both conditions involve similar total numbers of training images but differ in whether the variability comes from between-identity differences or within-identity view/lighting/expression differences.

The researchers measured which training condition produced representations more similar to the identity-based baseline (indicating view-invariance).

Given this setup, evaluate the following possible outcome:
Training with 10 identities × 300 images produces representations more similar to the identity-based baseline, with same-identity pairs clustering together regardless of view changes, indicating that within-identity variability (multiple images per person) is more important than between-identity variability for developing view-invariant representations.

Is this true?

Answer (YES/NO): NO